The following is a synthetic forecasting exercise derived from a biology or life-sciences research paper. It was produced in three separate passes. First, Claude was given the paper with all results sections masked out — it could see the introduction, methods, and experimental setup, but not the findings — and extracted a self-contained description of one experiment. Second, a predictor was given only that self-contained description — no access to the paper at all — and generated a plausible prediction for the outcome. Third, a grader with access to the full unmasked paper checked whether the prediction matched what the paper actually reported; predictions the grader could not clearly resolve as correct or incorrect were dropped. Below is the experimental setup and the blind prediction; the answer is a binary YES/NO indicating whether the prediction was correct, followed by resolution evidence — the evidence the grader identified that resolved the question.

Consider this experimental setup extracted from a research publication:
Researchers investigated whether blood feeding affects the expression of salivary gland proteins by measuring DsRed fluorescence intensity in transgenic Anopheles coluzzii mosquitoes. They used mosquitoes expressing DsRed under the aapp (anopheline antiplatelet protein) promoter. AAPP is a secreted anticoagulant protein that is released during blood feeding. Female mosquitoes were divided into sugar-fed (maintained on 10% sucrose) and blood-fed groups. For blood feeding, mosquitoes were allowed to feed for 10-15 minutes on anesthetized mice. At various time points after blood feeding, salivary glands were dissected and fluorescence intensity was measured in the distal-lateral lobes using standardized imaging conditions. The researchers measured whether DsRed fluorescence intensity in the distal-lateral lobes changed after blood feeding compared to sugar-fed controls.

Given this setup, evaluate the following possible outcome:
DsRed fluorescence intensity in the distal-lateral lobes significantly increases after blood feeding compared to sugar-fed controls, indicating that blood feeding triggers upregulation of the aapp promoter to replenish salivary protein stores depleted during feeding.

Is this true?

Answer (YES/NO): YES